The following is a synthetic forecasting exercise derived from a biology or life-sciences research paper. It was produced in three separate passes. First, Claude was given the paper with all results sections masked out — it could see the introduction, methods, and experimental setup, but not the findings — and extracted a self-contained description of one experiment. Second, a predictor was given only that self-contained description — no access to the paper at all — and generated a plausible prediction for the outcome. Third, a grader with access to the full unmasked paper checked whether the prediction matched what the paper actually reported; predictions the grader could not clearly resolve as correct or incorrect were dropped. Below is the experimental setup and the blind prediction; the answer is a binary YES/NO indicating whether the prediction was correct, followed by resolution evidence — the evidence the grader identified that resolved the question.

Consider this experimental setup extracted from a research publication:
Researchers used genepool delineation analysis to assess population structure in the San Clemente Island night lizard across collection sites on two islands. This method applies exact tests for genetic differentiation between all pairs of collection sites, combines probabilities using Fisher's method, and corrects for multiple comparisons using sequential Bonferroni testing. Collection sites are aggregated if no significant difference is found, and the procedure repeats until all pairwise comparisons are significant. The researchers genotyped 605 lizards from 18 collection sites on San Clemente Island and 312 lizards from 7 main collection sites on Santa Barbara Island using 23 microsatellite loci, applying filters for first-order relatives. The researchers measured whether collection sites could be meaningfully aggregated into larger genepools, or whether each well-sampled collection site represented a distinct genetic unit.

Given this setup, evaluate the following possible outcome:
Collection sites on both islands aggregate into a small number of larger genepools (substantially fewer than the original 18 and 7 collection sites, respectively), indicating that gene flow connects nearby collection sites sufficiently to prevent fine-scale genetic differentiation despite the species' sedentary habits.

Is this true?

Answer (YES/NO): NO